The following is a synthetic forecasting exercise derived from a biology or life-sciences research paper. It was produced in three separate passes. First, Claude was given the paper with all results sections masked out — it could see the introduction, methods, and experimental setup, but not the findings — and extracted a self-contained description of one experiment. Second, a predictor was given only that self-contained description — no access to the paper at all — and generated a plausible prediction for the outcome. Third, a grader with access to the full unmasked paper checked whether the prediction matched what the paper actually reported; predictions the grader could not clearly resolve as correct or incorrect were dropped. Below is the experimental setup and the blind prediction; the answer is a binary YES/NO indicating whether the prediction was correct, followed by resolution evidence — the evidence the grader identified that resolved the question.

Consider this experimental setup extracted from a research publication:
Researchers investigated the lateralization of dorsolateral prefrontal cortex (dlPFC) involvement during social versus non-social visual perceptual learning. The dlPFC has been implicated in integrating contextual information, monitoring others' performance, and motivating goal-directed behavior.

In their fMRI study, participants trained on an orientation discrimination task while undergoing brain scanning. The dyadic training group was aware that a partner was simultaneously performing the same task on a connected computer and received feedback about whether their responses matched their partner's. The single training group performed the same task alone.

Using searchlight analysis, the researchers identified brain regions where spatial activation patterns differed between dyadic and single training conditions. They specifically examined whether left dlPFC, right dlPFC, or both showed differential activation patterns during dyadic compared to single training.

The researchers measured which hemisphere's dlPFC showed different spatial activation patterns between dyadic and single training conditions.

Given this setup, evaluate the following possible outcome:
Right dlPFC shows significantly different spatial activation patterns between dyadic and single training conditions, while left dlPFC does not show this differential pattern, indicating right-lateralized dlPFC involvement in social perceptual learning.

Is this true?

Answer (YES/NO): NO